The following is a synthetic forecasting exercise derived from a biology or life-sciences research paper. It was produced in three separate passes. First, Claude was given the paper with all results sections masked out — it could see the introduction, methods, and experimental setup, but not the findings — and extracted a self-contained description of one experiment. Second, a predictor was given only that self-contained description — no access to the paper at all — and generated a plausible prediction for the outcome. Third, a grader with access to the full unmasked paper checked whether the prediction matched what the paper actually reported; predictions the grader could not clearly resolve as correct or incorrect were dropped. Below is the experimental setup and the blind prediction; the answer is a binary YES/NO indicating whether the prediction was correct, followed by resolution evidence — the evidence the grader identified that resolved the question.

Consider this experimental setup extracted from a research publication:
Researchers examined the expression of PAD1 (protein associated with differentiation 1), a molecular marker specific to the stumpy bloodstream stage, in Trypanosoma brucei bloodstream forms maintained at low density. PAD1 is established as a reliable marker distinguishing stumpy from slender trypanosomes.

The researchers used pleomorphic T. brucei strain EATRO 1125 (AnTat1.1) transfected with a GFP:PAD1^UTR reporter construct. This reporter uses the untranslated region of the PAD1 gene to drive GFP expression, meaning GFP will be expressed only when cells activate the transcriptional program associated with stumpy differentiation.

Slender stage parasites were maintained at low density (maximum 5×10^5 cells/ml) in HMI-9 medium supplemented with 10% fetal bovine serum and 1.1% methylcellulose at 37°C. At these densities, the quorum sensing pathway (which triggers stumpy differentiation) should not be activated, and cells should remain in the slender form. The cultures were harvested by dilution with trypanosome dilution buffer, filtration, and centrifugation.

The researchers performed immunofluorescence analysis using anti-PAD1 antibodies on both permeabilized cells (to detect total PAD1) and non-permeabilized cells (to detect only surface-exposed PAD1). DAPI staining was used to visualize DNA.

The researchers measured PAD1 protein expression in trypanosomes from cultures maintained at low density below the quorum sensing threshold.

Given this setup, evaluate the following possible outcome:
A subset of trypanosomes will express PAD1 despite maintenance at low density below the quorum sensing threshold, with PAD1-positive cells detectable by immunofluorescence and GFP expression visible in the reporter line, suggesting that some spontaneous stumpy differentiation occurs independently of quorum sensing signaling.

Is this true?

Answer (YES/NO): YES